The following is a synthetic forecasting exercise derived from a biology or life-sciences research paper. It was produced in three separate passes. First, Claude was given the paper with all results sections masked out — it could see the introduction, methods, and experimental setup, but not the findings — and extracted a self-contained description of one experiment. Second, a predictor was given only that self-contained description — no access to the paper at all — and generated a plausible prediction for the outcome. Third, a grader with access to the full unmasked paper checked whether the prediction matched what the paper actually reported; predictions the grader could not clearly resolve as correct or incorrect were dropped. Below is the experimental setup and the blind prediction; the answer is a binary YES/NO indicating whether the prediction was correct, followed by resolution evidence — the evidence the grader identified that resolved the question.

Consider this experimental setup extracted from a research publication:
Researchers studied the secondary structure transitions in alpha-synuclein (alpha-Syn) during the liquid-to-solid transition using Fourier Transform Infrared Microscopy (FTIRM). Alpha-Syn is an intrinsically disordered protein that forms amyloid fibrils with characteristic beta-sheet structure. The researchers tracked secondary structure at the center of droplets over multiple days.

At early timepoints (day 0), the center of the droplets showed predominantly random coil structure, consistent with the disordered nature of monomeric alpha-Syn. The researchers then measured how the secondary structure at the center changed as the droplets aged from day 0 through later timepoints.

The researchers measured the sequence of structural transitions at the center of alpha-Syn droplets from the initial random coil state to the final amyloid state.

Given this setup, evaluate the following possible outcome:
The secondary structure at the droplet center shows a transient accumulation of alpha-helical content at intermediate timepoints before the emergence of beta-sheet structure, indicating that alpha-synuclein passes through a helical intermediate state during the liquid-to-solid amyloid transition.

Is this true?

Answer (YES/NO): YES